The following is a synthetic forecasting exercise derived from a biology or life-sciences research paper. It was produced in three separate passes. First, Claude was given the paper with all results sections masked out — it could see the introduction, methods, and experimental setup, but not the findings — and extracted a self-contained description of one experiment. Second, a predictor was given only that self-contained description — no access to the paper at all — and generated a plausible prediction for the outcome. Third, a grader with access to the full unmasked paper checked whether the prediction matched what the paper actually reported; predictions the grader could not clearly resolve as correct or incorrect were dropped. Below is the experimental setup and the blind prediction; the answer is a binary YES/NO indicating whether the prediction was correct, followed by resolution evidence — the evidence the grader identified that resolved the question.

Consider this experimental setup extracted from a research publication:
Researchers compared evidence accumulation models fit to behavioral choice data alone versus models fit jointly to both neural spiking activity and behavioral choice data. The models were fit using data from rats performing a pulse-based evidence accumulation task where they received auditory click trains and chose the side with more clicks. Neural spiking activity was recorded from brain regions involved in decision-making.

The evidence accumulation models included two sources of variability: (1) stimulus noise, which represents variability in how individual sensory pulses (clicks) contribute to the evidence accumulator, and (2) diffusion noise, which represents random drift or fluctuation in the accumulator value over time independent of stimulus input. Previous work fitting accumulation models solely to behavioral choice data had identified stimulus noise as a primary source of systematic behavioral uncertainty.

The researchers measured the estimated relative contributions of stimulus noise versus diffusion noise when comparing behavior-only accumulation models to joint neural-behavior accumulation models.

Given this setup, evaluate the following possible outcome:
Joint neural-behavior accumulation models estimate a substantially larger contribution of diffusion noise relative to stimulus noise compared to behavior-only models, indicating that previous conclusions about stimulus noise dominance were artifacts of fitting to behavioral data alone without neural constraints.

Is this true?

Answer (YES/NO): YES